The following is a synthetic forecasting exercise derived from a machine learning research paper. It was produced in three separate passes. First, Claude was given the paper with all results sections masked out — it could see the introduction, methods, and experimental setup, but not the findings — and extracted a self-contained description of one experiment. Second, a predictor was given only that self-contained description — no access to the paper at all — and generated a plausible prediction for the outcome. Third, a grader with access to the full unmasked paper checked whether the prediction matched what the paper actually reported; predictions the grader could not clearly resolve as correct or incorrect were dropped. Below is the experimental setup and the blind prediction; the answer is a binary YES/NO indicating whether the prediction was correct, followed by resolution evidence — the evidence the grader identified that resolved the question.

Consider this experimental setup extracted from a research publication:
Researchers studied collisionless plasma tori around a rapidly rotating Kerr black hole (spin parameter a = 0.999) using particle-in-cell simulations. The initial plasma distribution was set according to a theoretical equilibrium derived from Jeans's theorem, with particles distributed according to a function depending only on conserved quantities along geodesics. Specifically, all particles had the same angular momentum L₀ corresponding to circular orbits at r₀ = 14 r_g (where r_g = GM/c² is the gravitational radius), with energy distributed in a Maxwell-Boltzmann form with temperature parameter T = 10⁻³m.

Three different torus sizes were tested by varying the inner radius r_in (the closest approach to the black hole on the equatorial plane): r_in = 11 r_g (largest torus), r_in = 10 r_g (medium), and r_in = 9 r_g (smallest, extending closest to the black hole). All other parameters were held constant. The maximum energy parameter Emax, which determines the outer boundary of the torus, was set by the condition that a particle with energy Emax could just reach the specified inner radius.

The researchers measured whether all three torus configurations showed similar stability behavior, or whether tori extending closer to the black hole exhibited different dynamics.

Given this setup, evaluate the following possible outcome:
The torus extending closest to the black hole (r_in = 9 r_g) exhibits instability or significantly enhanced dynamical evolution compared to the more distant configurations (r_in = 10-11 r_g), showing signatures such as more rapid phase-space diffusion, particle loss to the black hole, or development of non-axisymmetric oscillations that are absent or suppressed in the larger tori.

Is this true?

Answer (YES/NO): NO